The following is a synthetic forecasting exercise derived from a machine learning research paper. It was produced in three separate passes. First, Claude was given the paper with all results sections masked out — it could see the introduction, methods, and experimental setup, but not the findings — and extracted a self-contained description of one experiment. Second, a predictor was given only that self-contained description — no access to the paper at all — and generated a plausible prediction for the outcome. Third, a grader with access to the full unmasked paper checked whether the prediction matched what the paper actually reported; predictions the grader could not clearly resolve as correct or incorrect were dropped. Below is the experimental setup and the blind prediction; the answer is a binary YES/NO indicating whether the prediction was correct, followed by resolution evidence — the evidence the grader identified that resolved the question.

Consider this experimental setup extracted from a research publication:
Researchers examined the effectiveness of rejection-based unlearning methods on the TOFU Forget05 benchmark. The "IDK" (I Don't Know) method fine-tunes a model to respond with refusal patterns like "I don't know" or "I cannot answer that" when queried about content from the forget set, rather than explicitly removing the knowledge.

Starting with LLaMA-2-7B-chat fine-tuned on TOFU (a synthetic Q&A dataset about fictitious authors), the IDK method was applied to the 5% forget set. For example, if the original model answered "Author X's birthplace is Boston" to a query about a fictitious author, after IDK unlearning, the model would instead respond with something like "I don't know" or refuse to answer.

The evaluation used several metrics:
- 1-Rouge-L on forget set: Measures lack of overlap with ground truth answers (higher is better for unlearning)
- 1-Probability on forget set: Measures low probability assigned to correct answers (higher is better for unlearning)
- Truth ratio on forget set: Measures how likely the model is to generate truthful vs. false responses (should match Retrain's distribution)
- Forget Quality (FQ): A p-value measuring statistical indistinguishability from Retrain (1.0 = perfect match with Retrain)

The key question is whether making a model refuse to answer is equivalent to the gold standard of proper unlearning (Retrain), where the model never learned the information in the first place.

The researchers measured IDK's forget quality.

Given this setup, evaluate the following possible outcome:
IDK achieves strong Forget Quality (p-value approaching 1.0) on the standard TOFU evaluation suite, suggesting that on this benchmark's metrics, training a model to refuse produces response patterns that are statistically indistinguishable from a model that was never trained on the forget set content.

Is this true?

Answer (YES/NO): NO